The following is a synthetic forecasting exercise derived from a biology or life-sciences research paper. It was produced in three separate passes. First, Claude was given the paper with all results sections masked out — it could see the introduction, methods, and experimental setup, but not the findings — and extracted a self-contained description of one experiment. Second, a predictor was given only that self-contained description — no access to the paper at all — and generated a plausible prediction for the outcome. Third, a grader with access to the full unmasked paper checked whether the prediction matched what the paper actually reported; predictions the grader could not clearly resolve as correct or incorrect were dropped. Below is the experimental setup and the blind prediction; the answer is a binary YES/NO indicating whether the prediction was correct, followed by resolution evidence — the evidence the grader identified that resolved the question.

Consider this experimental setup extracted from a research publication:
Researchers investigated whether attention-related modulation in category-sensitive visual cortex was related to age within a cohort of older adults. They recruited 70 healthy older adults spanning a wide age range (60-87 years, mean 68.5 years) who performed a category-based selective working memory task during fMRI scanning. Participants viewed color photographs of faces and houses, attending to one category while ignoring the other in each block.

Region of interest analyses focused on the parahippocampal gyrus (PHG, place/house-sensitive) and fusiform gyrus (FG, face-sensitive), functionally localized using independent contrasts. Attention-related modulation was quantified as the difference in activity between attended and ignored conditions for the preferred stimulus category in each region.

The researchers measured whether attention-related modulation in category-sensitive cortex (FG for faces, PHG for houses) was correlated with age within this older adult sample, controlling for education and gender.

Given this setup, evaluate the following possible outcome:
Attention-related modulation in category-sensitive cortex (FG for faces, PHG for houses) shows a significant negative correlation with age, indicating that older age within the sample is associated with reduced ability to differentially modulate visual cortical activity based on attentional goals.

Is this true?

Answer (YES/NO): NO